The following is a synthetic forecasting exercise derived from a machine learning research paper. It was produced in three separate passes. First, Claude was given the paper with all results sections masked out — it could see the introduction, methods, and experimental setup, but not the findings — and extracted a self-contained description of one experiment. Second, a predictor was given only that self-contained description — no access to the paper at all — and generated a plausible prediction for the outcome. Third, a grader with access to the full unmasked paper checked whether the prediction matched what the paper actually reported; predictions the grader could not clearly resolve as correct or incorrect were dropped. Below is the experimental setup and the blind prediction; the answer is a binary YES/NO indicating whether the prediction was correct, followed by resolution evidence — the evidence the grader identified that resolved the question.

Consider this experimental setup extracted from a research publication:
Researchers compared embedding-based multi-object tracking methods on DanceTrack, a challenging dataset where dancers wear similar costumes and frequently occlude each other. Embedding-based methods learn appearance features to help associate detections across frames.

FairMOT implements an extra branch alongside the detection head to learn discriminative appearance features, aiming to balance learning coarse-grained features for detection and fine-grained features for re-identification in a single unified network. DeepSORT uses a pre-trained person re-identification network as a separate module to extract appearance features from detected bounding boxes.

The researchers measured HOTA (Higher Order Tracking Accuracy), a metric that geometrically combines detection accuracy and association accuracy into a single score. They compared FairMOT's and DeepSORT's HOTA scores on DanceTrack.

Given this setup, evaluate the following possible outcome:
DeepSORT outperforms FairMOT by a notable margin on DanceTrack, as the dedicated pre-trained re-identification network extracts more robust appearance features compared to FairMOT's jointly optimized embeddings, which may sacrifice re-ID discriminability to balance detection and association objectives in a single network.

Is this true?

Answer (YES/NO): YES